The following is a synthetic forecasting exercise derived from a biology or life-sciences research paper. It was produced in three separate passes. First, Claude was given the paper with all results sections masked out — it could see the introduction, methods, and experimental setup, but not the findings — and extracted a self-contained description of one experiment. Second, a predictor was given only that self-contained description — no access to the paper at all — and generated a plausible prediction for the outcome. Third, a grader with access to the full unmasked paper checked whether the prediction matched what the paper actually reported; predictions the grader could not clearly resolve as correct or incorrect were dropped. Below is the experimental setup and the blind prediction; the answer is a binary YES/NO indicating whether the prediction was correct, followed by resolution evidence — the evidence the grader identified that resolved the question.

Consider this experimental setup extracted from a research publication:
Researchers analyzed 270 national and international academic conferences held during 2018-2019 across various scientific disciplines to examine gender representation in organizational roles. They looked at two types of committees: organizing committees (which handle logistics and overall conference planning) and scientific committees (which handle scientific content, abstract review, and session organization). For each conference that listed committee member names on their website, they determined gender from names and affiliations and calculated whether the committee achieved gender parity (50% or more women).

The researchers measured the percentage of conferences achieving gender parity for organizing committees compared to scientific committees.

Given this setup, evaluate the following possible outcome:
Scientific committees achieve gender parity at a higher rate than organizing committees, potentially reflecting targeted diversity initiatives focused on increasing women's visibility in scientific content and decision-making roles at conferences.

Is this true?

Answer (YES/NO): NO